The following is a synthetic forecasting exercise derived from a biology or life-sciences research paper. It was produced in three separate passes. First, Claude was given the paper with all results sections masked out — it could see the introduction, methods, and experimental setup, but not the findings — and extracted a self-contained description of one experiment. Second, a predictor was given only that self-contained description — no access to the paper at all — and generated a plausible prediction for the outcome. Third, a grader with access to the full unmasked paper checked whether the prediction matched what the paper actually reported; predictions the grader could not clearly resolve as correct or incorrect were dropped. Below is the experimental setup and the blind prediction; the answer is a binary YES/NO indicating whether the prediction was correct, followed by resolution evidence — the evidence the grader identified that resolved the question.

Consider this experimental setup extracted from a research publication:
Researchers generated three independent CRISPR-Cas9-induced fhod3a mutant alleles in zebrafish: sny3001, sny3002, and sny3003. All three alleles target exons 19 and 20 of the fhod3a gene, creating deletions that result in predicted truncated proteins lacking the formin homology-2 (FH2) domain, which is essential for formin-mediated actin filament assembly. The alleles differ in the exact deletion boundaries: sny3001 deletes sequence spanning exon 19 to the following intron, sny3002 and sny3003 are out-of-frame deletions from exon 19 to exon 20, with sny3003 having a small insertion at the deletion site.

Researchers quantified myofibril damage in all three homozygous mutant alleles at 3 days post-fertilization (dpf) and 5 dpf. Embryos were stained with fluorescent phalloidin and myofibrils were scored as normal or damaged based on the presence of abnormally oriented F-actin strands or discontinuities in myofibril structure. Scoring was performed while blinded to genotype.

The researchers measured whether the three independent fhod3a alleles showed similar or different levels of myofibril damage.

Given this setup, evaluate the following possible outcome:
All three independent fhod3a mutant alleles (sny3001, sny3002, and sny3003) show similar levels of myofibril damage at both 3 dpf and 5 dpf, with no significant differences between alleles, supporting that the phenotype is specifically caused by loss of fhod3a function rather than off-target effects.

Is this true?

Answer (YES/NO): YES